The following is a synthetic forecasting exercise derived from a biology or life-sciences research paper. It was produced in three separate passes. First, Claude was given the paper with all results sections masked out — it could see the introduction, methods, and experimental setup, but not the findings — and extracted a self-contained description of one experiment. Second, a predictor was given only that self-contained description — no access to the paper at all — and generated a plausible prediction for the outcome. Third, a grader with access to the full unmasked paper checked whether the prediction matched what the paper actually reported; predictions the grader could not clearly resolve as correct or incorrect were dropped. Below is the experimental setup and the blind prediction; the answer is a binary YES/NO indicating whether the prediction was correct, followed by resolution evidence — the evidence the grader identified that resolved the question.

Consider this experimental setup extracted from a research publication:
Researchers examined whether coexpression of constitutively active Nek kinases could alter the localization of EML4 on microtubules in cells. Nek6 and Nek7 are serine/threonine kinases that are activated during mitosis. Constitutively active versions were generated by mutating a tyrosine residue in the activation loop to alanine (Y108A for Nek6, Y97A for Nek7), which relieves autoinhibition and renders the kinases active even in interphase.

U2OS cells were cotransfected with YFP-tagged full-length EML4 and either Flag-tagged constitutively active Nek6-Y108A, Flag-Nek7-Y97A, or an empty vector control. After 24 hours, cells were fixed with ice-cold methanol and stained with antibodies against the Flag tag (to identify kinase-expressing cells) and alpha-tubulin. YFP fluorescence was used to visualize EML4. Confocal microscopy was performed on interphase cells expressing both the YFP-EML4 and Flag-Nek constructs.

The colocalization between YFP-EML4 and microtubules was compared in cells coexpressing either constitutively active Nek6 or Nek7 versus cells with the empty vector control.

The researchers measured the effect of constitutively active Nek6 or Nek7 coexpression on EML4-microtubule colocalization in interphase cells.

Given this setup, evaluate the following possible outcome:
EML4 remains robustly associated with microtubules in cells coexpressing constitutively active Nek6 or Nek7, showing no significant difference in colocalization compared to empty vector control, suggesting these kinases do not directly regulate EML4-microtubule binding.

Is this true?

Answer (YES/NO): NO